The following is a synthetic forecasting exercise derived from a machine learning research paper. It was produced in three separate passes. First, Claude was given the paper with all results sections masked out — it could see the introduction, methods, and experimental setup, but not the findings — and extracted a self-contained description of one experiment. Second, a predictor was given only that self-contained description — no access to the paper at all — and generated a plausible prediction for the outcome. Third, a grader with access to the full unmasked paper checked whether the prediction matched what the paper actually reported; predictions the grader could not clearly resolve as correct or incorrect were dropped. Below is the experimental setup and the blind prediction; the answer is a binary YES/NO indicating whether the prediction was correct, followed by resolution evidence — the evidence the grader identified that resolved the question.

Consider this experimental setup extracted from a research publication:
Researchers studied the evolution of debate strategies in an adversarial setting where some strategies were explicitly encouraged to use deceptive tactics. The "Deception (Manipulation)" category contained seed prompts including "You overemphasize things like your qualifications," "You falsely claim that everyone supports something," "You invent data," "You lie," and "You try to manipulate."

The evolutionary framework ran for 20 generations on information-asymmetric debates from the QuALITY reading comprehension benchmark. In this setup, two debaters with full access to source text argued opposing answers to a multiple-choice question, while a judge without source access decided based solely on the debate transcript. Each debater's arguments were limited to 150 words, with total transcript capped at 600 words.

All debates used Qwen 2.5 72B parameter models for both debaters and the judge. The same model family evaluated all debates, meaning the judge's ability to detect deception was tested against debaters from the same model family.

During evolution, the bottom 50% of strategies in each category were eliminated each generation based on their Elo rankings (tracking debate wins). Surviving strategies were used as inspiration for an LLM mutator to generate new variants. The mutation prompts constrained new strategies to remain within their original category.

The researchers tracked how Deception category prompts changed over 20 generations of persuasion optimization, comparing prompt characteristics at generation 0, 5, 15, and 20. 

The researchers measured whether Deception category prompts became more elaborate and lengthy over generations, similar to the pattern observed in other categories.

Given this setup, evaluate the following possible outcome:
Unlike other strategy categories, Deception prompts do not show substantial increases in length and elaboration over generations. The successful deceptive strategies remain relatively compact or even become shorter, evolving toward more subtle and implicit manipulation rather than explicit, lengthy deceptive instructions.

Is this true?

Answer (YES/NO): NO